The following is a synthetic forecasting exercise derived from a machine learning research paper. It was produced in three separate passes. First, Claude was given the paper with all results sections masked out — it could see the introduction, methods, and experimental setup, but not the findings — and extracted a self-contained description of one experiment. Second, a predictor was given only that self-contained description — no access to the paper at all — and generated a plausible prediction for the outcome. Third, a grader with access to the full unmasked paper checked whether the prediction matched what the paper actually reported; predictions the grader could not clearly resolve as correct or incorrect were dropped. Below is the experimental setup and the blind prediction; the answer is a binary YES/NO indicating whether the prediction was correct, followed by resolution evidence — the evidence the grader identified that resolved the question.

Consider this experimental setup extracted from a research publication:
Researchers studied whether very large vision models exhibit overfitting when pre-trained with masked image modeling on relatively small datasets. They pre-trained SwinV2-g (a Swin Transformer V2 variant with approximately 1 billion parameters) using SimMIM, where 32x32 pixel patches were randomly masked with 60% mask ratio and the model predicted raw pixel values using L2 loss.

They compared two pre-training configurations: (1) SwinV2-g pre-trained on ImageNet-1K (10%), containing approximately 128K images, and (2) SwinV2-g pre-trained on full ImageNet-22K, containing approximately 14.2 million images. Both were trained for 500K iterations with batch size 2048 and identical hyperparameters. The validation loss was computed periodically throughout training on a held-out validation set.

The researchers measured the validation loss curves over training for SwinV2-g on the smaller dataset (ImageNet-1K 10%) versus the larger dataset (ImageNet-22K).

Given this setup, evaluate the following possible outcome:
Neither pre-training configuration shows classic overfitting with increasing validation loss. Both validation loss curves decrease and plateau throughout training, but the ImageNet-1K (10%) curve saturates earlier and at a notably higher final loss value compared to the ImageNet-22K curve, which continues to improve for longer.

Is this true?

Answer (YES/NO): NO